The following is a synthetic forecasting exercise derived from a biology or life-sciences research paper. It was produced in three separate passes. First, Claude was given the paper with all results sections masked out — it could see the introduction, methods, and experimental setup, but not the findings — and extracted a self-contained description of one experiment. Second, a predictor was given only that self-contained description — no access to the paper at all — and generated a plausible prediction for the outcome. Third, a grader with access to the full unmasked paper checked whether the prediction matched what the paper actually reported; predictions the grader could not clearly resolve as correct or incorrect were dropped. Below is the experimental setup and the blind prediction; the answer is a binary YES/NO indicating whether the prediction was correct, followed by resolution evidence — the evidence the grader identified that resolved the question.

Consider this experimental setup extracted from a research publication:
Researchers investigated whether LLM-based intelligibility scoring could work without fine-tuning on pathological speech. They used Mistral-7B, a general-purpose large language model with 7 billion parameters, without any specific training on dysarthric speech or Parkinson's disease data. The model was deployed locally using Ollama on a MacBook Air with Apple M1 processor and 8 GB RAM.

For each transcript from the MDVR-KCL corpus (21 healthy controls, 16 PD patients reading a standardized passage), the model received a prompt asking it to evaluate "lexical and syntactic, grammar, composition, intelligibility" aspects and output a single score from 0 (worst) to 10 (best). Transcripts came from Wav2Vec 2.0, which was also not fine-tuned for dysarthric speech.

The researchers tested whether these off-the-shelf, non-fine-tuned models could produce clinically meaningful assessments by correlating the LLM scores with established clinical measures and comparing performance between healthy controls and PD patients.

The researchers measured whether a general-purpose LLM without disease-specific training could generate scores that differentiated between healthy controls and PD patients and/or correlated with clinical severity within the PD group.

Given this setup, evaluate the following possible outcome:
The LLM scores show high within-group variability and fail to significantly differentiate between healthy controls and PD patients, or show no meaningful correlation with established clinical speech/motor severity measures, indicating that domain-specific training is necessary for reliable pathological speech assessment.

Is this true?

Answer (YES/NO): NO